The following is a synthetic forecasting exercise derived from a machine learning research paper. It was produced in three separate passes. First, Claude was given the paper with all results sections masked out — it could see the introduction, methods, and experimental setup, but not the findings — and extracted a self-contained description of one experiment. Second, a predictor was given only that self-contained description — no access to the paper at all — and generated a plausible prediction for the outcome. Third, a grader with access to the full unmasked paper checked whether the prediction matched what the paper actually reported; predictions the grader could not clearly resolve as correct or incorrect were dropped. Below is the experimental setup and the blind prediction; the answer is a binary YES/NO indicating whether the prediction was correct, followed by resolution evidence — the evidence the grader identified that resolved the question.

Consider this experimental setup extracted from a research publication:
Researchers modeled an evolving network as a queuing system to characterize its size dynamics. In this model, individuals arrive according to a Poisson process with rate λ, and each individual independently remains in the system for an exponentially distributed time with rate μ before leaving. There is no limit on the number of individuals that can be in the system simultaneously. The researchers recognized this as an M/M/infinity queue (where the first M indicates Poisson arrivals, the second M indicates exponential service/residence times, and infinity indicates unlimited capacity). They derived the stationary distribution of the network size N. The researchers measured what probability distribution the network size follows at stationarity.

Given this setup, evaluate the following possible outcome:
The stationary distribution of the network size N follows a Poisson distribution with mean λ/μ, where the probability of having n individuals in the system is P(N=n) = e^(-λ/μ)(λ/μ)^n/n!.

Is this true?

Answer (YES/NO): YES